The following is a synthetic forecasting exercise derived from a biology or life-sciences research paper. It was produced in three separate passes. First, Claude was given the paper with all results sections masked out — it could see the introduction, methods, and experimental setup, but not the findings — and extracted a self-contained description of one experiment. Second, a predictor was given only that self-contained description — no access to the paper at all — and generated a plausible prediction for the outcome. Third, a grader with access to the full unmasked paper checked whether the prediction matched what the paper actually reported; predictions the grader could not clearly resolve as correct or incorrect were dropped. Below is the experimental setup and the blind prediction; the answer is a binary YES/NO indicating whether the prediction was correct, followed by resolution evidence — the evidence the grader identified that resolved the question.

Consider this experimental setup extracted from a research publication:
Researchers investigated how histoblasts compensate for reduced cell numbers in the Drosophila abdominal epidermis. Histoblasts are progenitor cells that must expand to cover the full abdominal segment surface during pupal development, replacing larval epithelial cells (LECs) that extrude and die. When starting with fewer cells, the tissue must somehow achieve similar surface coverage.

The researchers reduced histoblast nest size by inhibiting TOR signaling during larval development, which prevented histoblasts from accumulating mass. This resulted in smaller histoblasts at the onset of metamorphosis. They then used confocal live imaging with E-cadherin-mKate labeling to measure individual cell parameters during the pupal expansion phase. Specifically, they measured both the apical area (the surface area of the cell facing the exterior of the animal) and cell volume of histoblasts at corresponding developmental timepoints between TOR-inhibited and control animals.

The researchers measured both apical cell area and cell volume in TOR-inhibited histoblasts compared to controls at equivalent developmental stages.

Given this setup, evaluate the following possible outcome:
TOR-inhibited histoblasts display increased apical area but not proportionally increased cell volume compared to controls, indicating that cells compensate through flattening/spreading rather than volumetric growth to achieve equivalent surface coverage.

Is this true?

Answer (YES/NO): YES